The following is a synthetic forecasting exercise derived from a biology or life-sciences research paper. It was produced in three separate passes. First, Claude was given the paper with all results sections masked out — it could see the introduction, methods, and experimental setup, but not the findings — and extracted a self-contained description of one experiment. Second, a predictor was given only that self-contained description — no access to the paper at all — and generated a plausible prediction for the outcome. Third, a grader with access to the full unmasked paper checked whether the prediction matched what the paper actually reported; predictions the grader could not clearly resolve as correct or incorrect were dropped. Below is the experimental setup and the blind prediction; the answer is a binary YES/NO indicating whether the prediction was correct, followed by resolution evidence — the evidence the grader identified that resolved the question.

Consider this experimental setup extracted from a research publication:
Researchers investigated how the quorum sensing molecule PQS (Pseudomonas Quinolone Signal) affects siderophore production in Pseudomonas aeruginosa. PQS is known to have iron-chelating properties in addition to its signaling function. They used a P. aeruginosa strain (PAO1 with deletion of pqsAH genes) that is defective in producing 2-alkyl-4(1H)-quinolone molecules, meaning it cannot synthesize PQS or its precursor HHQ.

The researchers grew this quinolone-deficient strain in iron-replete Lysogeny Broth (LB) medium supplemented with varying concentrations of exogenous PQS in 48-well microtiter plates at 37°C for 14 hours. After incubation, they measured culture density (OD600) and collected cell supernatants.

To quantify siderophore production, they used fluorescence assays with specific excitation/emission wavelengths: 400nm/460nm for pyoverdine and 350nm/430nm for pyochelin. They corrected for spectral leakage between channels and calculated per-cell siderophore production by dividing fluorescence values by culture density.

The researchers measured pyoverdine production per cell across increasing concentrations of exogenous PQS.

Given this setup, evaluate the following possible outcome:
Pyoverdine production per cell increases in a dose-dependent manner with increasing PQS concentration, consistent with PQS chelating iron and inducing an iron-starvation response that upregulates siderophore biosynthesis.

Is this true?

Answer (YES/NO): YES